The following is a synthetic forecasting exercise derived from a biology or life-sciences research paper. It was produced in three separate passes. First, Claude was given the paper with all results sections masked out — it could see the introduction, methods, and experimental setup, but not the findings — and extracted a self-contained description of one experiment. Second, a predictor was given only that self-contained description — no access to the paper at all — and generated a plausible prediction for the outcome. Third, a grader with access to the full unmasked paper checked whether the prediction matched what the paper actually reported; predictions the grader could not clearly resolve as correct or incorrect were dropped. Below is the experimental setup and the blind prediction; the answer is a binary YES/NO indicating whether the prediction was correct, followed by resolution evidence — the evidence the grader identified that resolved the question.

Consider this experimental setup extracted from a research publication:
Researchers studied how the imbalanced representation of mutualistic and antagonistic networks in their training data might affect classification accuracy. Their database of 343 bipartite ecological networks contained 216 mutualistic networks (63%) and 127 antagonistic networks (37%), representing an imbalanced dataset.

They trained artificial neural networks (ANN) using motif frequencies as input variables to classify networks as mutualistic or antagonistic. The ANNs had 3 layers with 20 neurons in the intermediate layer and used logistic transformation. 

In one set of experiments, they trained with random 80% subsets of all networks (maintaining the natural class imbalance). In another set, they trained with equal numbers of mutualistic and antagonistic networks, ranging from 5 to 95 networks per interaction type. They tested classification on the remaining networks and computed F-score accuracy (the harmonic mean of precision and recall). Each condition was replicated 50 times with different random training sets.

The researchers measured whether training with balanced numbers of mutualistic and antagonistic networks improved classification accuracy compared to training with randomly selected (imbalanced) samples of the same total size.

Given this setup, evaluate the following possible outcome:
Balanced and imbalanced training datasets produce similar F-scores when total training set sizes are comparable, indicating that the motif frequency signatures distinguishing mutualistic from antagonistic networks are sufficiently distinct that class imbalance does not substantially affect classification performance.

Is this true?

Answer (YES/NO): YES